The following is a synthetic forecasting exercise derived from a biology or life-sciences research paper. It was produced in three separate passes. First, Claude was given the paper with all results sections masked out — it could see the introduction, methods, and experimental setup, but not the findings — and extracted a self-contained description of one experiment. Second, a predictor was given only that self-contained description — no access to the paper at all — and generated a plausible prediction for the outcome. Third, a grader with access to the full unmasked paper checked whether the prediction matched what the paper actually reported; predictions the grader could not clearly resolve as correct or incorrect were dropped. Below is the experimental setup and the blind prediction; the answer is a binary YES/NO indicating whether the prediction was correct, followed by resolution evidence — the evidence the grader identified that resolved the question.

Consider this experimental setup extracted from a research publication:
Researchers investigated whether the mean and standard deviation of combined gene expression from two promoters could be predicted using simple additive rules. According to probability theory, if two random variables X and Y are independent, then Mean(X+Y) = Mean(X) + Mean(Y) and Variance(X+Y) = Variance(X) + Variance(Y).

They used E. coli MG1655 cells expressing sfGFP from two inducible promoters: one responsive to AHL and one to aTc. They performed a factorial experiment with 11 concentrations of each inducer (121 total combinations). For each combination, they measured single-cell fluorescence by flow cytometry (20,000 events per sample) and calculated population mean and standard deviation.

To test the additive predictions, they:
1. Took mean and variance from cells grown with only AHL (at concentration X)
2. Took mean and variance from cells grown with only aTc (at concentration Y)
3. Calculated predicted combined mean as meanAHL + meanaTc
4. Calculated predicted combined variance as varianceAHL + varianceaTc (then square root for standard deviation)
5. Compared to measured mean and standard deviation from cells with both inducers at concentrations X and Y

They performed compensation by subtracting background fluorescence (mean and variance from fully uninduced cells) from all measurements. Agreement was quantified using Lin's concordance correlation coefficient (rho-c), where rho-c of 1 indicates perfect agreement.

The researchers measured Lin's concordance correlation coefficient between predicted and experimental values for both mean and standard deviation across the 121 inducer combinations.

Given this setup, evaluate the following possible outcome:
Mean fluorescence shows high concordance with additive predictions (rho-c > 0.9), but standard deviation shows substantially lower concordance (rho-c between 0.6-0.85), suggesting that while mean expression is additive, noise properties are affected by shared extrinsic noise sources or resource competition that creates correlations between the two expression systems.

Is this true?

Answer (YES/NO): NO